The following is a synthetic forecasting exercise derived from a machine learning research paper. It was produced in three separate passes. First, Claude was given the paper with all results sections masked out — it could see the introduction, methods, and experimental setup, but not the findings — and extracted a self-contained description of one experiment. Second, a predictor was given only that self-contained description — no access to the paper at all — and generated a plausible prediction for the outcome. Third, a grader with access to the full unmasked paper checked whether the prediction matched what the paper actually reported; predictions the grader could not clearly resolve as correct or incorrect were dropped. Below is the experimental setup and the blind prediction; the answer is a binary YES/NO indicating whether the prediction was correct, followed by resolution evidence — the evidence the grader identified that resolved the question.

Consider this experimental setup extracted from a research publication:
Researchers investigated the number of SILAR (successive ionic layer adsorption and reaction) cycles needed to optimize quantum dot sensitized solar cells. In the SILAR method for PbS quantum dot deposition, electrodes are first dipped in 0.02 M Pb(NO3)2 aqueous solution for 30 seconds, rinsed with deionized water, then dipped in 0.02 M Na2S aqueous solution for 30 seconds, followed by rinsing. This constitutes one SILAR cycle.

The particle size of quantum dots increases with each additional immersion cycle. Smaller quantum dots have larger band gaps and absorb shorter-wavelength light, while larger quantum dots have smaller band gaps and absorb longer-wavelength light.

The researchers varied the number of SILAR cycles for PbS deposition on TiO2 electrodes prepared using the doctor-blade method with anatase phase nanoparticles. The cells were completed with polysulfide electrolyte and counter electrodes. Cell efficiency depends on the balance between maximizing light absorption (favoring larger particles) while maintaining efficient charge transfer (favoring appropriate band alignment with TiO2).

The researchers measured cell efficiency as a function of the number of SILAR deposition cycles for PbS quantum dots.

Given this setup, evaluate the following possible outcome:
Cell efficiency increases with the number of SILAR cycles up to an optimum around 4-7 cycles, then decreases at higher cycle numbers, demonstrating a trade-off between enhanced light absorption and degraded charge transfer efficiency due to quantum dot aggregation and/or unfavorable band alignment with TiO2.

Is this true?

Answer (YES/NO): YES